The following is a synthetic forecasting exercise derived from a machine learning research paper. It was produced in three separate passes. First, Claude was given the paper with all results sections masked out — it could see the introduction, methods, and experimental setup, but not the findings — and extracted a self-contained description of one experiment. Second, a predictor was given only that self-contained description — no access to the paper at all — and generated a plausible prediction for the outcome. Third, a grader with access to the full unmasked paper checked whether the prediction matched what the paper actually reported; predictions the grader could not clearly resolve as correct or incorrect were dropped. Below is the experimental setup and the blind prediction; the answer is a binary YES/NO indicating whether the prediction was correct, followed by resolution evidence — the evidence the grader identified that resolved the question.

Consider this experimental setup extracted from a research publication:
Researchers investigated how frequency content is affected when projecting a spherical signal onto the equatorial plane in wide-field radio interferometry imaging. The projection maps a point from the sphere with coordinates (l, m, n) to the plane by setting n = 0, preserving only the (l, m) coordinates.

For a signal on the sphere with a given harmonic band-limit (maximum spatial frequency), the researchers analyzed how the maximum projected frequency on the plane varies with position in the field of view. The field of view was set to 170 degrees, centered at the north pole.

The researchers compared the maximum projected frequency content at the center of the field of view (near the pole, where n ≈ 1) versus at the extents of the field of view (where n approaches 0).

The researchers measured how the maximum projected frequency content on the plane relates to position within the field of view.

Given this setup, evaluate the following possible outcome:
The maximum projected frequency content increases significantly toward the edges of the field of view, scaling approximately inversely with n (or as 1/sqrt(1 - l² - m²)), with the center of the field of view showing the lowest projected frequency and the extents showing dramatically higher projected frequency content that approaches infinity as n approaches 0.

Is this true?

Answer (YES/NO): NO